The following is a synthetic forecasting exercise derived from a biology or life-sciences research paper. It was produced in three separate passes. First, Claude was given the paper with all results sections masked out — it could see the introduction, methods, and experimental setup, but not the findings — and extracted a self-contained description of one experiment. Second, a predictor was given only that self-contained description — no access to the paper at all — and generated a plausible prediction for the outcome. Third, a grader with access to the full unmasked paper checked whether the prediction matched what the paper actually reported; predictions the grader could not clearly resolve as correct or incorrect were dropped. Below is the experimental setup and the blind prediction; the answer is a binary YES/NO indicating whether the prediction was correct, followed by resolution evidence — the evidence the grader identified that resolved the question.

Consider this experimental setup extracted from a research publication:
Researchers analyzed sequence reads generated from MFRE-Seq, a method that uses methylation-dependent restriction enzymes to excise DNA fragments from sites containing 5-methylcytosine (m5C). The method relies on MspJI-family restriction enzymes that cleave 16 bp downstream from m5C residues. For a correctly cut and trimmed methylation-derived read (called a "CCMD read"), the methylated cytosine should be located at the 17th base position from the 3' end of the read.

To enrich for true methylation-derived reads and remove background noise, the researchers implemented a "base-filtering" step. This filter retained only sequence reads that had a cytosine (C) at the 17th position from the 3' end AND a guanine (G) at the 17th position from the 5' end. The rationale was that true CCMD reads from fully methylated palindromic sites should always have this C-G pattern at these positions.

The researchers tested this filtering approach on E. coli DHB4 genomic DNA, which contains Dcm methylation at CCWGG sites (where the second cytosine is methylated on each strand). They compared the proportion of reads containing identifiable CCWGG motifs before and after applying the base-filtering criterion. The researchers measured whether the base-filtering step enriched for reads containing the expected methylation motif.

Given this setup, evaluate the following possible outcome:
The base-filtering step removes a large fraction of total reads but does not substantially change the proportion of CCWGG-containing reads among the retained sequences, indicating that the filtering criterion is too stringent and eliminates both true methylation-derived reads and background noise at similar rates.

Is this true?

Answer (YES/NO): NO